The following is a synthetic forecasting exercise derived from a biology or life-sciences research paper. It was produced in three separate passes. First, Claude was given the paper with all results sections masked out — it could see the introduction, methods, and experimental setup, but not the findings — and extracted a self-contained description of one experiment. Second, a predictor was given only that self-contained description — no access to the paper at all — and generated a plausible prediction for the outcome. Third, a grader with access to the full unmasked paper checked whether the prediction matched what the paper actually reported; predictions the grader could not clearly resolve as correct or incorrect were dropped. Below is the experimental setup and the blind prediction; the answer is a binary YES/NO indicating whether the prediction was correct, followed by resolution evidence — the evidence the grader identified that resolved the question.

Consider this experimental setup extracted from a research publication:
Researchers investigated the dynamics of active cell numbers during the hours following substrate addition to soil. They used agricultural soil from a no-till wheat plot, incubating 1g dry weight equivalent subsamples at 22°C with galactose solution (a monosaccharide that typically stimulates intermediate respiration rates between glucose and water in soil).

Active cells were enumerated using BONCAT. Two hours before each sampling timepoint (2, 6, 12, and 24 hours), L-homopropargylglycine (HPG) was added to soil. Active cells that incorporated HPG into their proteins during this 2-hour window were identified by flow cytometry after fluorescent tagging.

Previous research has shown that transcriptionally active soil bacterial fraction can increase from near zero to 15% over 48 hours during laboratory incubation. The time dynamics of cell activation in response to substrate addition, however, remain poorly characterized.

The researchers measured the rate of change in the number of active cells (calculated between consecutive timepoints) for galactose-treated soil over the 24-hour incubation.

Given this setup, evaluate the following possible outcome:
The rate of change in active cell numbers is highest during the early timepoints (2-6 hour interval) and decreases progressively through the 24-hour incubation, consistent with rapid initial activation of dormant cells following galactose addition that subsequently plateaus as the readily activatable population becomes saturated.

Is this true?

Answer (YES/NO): NO